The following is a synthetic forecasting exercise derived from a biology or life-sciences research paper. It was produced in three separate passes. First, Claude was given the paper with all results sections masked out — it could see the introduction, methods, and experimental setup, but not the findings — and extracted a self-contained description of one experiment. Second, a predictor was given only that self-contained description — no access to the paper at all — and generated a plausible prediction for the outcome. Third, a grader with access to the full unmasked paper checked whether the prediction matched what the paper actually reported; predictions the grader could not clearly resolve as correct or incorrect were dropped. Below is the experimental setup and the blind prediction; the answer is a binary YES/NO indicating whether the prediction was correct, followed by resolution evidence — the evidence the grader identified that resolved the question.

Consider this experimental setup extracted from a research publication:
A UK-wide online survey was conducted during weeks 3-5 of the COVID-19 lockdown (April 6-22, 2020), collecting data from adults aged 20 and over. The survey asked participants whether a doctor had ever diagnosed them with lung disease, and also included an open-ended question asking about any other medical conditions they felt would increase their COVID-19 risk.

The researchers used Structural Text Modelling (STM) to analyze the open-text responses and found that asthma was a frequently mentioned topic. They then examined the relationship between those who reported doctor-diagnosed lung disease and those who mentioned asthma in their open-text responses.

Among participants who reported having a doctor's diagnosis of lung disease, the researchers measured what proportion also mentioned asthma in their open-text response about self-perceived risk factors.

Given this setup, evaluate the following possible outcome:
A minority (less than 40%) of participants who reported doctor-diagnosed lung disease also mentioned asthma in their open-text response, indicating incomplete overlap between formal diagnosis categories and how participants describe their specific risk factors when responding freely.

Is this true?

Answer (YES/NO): NO